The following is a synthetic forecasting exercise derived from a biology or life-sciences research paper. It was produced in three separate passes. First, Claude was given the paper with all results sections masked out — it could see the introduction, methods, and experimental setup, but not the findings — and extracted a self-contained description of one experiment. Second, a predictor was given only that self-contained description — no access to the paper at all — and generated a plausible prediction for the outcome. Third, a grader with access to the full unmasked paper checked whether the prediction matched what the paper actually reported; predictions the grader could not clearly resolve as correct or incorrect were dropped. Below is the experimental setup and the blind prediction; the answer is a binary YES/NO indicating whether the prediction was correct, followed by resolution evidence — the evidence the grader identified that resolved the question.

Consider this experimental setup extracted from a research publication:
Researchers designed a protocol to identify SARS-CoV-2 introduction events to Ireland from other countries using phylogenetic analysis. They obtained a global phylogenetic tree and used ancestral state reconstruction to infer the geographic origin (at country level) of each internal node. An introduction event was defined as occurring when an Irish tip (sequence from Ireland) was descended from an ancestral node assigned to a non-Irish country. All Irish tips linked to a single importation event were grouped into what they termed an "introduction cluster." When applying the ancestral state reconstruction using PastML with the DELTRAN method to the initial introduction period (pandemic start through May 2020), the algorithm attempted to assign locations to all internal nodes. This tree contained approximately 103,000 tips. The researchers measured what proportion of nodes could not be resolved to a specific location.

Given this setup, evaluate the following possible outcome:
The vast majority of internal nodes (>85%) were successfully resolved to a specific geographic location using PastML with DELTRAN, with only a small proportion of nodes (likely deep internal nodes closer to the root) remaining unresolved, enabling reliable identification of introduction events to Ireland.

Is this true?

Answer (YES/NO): YES